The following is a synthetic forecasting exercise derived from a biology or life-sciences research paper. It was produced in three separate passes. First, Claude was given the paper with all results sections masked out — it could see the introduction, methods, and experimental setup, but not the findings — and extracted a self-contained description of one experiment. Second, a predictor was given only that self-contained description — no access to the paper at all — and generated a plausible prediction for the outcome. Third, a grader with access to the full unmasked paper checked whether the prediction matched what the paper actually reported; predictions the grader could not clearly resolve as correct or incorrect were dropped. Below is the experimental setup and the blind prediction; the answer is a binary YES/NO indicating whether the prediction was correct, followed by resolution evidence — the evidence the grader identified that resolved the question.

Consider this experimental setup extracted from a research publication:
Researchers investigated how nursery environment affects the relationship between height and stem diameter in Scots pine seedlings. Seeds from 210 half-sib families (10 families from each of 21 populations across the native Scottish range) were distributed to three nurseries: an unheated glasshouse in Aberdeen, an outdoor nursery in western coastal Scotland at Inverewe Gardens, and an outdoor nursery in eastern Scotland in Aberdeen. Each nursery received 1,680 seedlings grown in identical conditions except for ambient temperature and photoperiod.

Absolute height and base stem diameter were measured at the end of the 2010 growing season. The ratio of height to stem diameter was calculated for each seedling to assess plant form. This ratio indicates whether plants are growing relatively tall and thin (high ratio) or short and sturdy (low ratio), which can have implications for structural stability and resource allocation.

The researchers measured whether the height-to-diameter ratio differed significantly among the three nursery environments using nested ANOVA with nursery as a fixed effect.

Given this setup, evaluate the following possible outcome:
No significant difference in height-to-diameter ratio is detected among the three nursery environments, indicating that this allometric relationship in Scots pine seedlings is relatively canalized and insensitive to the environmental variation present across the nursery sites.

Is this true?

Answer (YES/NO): NO